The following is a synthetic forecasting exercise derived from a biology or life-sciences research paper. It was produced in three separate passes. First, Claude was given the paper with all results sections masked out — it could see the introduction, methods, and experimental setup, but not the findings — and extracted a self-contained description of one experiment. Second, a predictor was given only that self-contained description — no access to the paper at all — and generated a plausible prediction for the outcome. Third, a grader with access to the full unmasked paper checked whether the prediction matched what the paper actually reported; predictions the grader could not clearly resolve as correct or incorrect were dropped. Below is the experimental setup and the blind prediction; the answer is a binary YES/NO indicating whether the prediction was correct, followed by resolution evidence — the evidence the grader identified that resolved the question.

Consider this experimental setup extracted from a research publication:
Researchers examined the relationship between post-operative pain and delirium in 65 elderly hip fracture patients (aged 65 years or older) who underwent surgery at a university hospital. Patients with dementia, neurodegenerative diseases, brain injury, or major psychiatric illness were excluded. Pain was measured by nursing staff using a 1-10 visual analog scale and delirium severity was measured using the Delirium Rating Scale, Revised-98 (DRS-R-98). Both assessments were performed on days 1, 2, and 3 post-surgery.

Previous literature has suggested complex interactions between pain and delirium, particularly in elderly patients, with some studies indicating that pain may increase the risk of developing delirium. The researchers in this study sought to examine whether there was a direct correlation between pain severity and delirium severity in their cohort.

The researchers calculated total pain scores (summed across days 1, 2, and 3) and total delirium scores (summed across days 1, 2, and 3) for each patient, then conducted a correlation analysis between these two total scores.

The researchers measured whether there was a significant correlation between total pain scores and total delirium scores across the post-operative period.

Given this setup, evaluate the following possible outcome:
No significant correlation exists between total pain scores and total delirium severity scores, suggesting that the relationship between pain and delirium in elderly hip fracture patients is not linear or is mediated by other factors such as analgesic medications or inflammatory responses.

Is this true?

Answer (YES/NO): YES